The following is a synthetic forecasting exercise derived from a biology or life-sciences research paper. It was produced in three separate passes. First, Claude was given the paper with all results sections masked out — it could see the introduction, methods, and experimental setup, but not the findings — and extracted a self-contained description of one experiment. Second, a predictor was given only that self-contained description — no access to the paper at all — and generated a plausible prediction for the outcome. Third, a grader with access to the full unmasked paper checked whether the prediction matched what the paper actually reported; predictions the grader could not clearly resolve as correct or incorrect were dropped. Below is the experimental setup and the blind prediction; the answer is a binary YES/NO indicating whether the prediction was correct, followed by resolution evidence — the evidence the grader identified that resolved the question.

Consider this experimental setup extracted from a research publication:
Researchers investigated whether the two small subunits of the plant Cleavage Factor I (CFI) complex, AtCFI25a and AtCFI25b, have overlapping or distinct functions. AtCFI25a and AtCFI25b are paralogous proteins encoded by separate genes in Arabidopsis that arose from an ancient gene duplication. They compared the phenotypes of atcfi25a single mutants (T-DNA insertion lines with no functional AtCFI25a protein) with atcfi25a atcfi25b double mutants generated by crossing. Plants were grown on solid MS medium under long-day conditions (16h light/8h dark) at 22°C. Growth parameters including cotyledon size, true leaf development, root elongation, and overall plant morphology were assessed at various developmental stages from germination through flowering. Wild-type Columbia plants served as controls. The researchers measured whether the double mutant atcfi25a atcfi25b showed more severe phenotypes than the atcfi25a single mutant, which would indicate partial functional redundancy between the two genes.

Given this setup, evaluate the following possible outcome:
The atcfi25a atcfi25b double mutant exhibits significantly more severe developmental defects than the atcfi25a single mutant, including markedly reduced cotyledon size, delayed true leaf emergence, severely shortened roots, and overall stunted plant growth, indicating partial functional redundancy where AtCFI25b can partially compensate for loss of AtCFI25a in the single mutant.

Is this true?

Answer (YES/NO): NO